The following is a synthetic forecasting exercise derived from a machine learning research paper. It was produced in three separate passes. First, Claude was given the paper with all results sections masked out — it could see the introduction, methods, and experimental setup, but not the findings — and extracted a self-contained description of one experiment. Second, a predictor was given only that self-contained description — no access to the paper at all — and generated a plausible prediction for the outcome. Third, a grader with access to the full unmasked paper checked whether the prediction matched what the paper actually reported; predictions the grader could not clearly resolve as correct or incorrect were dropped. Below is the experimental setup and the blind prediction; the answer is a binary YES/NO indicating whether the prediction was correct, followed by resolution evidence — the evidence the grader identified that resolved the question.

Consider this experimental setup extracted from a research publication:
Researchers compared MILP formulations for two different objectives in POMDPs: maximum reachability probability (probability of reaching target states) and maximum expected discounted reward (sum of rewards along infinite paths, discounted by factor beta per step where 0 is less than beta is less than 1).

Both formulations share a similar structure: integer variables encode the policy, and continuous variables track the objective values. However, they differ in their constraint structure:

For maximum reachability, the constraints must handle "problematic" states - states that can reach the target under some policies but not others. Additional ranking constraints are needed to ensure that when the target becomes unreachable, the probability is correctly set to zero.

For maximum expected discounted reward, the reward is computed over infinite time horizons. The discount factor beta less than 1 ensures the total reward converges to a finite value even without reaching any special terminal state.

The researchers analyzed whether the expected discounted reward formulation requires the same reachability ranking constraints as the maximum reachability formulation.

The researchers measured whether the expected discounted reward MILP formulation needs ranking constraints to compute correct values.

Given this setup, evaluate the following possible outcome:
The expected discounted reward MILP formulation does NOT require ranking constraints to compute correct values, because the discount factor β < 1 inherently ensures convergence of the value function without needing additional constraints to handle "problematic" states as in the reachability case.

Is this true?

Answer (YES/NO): YES